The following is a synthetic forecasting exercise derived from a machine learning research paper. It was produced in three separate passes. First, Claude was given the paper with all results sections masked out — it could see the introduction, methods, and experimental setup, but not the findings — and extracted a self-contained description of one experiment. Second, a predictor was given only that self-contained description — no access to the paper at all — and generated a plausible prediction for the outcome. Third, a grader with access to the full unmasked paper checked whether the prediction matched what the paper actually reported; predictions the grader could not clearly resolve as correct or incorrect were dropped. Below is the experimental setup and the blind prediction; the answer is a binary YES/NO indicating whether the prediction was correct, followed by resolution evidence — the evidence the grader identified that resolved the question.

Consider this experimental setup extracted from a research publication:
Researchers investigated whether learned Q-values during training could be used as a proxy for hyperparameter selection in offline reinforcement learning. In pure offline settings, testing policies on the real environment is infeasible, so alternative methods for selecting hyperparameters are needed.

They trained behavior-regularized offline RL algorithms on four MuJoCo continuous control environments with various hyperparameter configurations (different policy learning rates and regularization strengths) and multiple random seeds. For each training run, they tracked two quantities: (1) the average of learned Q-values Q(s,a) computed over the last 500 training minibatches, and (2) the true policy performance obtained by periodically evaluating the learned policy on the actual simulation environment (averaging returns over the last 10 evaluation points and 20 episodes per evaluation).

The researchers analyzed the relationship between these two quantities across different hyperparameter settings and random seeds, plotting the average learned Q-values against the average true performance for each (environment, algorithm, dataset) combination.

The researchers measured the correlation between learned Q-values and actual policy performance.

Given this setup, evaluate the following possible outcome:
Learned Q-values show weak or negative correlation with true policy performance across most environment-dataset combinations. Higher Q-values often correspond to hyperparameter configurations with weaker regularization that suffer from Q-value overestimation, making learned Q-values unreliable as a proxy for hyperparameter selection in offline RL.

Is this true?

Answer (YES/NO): NO